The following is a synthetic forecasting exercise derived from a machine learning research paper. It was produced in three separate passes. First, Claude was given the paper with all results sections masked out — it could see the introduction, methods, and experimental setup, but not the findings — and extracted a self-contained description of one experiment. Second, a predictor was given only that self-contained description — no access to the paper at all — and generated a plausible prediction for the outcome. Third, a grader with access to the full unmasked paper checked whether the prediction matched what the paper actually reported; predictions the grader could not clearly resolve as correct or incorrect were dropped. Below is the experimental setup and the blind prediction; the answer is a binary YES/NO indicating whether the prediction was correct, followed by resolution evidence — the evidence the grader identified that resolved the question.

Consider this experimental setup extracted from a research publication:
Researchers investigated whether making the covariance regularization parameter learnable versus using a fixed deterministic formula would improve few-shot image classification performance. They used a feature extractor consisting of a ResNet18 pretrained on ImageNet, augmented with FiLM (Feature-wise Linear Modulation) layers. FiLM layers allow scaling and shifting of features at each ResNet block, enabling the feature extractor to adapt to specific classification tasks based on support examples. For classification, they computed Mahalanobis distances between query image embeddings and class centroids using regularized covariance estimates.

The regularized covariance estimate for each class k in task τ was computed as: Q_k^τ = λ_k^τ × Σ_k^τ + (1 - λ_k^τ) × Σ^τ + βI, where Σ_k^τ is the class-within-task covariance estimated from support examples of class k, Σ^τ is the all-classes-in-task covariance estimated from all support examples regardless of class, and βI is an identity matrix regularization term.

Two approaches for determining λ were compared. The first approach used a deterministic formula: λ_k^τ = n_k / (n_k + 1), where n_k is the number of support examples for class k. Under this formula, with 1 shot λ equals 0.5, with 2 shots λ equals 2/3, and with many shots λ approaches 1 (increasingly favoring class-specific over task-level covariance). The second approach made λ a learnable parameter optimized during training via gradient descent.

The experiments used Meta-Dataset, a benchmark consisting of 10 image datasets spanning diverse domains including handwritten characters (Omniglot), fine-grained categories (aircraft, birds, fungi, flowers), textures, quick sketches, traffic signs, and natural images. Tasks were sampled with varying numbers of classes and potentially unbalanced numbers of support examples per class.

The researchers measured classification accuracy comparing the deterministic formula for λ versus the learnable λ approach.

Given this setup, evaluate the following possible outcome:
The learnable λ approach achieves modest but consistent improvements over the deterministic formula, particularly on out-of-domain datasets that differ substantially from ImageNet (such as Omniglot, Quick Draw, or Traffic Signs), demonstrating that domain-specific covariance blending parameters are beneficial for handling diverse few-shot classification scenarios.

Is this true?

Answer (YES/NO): NO